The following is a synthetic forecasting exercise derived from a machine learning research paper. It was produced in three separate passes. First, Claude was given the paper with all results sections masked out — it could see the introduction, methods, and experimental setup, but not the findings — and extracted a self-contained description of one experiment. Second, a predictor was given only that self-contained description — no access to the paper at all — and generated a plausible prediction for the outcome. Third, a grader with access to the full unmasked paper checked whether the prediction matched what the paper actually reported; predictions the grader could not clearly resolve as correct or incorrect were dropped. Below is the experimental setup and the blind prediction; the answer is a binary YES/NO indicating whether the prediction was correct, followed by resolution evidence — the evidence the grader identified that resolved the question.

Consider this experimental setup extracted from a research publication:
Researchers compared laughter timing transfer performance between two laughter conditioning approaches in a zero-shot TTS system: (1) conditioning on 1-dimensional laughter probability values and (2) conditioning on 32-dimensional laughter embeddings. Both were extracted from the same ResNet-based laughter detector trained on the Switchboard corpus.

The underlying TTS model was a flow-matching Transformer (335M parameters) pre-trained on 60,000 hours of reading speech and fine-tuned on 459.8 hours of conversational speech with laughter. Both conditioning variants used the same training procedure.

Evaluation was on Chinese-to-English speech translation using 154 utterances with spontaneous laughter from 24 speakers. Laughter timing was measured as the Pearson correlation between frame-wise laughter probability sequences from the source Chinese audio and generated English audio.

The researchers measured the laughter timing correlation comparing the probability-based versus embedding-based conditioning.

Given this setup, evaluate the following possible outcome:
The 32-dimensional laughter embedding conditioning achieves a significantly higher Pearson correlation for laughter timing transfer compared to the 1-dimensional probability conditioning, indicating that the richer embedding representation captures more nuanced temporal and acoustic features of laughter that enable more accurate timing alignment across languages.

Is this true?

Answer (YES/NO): NO